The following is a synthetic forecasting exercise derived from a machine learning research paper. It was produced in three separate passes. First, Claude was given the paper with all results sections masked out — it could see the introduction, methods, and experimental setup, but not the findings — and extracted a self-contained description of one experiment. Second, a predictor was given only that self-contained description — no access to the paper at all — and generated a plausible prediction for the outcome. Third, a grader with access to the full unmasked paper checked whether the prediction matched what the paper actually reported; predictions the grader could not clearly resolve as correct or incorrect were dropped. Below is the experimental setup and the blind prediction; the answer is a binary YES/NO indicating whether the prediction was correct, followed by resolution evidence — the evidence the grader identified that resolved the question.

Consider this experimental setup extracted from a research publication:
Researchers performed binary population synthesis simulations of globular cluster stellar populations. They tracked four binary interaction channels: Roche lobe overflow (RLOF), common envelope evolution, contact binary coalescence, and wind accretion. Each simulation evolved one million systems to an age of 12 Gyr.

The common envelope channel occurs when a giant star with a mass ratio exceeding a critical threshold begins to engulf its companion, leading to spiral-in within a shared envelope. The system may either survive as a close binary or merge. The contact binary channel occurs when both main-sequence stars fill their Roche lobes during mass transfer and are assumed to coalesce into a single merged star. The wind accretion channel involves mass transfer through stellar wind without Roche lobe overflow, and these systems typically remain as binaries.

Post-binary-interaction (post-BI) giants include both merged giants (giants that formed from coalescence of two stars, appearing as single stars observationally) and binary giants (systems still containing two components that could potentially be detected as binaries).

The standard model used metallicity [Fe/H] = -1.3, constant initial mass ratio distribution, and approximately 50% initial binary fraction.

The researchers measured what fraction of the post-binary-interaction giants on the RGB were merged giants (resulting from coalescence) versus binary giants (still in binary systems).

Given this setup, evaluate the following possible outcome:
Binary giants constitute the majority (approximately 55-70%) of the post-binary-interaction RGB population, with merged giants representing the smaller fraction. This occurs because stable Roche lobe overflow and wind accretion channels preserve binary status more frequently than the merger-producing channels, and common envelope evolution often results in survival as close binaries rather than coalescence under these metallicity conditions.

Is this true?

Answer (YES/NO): NO